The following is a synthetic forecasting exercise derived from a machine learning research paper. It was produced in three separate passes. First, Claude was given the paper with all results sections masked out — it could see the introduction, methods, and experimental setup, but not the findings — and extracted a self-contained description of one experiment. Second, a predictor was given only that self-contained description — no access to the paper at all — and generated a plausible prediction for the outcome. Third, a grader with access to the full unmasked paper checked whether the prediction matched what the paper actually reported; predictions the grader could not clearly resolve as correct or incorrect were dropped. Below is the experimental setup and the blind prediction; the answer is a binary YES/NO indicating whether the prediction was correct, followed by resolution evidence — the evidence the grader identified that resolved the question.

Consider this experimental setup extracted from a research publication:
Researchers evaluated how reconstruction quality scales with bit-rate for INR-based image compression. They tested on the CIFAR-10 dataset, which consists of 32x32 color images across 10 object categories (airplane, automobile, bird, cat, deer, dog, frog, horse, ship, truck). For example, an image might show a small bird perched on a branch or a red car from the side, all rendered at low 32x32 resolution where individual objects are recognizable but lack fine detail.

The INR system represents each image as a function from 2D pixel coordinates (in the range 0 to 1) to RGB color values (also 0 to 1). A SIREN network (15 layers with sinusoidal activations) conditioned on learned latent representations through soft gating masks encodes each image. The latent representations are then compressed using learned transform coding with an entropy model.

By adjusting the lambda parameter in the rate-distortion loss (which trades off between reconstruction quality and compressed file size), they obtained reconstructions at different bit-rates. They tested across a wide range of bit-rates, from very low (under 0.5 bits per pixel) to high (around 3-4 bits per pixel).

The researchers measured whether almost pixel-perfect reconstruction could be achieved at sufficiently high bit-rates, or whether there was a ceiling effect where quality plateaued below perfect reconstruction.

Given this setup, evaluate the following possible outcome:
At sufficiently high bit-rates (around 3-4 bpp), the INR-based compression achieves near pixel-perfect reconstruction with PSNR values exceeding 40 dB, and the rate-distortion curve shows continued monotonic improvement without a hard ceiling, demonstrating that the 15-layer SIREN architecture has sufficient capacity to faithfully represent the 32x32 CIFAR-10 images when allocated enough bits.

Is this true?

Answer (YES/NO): NO